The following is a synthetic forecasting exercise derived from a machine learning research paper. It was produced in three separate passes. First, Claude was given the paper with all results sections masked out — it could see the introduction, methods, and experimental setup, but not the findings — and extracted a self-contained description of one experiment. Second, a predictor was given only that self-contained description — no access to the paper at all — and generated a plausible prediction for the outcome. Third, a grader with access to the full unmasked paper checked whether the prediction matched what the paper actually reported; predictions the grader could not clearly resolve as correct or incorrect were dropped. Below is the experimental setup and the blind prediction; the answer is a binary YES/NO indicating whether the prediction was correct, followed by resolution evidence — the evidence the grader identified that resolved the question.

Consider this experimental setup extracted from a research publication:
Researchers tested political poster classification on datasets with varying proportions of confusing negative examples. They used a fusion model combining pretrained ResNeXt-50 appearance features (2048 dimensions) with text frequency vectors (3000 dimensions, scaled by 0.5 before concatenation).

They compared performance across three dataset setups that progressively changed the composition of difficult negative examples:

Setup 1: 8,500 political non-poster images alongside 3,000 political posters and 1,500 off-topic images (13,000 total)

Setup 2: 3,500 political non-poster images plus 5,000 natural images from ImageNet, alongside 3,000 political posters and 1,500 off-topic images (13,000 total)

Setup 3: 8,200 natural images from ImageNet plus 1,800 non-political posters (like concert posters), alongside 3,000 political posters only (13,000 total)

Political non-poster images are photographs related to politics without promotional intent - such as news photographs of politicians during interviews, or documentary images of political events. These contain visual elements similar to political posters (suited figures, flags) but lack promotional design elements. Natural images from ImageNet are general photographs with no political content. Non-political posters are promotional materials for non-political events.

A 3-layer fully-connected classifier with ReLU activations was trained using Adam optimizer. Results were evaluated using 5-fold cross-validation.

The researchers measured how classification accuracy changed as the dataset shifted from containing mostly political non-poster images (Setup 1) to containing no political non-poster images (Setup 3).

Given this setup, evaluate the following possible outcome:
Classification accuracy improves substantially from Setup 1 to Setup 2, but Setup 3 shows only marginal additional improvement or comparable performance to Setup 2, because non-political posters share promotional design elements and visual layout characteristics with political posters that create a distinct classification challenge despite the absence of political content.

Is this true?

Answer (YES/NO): NO